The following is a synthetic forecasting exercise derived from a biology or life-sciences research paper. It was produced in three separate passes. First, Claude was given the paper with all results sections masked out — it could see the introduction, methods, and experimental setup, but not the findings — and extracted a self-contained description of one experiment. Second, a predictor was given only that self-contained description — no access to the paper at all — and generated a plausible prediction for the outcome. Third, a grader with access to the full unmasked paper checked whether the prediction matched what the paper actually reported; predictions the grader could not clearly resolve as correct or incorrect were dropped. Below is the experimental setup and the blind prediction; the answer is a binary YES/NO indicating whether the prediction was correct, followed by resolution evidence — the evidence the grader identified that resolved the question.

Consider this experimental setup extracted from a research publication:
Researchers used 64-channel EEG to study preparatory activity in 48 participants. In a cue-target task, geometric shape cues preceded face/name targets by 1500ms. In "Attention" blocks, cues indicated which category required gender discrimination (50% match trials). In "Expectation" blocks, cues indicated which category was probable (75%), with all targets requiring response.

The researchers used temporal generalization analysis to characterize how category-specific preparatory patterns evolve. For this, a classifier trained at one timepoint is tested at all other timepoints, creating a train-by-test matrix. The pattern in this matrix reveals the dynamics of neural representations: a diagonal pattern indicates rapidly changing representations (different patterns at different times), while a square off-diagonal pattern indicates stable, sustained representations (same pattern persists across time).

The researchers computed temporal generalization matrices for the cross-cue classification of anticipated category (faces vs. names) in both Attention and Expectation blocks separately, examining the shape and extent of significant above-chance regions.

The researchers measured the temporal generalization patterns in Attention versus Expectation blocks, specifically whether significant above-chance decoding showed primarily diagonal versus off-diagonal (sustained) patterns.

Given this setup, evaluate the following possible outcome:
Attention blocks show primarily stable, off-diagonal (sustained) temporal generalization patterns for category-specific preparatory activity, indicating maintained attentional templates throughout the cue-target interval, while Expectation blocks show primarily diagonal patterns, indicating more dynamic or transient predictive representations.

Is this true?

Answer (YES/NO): NO